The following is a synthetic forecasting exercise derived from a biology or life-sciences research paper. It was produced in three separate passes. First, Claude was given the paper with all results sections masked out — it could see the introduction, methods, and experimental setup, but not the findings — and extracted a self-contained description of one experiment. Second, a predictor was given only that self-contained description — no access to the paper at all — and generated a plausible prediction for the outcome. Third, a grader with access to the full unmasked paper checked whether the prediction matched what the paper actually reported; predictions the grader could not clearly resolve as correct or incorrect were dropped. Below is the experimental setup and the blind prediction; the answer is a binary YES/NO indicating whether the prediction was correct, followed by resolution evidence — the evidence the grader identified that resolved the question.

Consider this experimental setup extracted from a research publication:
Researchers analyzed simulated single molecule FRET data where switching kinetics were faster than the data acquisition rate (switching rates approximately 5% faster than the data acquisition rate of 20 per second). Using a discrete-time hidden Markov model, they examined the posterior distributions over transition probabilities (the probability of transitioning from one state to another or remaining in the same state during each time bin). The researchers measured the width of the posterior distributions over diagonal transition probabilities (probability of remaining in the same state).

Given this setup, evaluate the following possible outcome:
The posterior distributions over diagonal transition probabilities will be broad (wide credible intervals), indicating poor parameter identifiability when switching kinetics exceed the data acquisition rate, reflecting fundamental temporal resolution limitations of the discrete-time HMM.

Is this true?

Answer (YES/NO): YES